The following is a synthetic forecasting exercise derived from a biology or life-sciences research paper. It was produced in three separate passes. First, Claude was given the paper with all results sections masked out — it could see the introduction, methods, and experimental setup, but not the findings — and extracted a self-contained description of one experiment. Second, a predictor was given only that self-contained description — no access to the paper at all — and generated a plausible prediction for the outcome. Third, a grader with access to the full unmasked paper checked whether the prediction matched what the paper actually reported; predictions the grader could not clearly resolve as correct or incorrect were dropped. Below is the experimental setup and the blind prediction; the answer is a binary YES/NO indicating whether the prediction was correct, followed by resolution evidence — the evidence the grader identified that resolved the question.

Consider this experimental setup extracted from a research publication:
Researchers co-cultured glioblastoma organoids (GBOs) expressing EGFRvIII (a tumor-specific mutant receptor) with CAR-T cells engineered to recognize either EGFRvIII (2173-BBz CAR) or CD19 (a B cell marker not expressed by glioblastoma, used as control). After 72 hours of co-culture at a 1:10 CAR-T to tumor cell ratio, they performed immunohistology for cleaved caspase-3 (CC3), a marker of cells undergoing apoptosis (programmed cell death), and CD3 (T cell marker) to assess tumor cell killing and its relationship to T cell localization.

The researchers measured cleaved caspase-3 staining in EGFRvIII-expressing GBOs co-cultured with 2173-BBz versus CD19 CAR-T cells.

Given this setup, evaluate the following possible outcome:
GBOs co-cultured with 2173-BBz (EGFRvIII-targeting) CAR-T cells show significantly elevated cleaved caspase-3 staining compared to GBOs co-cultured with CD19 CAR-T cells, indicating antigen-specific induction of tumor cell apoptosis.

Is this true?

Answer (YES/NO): YES